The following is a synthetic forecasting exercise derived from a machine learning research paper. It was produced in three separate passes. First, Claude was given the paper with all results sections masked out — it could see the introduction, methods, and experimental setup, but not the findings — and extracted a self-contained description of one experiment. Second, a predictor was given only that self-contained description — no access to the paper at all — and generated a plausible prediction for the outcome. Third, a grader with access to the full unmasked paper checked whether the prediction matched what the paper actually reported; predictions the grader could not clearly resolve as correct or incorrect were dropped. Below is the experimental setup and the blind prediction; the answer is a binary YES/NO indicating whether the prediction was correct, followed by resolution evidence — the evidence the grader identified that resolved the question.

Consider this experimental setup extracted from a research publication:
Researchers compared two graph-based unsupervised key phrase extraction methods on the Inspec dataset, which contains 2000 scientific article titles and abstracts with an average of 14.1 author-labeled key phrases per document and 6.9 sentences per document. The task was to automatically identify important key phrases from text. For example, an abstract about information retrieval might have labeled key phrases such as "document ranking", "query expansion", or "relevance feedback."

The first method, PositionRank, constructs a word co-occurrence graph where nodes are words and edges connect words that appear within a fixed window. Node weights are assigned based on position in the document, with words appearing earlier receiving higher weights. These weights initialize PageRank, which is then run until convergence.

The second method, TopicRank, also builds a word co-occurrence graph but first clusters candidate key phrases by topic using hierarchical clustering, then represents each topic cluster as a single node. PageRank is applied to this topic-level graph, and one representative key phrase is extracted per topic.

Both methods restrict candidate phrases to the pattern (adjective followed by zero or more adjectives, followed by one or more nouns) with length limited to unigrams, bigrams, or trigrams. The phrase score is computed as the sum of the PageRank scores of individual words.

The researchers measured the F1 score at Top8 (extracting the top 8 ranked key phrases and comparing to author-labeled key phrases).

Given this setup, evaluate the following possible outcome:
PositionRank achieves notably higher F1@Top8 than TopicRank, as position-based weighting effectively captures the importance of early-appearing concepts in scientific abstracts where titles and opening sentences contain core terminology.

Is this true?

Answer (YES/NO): YES